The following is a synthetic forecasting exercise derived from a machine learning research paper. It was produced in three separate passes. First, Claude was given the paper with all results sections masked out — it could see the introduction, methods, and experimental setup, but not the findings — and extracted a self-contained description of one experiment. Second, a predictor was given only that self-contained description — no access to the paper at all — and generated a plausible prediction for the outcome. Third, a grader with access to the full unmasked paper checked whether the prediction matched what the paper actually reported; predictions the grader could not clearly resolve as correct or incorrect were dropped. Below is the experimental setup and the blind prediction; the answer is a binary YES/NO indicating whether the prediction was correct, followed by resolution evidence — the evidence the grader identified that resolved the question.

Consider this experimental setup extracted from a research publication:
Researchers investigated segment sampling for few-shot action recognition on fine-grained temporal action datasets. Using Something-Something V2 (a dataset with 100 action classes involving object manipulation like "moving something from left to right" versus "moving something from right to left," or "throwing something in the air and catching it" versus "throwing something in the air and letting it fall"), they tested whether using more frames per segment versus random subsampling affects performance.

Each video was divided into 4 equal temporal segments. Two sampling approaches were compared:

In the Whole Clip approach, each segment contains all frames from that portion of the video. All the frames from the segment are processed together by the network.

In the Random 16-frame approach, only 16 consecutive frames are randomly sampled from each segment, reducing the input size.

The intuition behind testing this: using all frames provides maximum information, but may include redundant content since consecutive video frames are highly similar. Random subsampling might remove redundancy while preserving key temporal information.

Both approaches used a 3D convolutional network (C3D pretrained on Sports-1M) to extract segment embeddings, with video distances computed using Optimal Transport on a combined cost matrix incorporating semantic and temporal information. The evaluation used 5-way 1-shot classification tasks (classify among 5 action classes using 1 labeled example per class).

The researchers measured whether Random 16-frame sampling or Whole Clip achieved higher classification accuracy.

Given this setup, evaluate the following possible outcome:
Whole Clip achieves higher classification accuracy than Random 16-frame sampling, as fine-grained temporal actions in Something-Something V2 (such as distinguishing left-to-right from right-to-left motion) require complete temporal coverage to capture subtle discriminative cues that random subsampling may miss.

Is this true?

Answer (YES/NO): NO